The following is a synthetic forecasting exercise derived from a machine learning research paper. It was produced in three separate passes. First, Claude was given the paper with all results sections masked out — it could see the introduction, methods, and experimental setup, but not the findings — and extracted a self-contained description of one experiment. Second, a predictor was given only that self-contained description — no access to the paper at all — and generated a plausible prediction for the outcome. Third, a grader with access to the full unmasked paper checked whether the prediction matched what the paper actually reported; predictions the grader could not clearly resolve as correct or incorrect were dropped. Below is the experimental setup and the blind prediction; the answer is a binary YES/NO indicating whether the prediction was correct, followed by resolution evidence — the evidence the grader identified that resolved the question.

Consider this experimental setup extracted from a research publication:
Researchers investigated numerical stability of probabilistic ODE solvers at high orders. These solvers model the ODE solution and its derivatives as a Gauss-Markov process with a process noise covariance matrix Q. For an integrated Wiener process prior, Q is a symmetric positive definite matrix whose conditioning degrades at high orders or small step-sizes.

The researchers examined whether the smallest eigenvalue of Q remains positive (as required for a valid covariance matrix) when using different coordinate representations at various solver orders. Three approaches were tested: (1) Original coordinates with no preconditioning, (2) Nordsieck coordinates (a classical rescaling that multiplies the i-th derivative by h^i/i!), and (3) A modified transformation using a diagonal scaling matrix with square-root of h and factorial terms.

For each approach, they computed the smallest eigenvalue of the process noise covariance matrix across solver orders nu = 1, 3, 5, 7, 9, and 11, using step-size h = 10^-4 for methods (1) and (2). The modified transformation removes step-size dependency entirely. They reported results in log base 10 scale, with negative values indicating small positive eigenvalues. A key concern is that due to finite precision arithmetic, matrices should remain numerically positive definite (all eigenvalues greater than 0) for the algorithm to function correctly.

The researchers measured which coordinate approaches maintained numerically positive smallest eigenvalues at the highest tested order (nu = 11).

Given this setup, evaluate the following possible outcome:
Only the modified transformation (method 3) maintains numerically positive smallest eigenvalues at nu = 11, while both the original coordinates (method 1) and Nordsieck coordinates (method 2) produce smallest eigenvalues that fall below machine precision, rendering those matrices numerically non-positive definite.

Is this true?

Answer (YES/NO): YES